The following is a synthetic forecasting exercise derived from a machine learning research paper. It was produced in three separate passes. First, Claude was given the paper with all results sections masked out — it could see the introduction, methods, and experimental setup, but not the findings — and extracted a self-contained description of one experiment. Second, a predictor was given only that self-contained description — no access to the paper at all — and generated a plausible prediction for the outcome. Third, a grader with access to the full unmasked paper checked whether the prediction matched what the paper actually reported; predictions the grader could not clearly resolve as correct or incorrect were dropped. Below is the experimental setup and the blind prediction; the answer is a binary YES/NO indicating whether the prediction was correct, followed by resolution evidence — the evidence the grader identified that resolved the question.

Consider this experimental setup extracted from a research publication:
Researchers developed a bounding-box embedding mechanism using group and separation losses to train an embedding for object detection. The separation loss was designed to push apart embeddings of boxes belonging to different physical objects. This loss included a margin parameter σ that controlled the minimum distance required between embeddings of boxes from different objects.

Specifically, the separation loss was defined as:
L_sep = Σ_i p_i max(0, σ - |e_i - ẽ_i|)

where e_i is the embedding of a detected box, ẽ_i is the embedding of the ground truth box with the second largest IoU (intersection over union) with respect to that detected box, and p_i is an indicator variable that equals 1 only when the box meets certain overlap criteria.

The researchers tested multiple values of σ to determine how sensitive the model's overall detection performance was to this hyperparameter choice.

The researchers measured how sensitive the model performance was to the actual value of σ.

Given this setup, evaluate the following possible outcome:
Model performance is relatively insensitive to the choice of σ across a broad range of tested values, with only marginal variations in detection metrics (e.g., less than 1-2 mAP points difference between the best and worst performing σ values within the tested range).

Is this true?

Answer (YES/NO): YES